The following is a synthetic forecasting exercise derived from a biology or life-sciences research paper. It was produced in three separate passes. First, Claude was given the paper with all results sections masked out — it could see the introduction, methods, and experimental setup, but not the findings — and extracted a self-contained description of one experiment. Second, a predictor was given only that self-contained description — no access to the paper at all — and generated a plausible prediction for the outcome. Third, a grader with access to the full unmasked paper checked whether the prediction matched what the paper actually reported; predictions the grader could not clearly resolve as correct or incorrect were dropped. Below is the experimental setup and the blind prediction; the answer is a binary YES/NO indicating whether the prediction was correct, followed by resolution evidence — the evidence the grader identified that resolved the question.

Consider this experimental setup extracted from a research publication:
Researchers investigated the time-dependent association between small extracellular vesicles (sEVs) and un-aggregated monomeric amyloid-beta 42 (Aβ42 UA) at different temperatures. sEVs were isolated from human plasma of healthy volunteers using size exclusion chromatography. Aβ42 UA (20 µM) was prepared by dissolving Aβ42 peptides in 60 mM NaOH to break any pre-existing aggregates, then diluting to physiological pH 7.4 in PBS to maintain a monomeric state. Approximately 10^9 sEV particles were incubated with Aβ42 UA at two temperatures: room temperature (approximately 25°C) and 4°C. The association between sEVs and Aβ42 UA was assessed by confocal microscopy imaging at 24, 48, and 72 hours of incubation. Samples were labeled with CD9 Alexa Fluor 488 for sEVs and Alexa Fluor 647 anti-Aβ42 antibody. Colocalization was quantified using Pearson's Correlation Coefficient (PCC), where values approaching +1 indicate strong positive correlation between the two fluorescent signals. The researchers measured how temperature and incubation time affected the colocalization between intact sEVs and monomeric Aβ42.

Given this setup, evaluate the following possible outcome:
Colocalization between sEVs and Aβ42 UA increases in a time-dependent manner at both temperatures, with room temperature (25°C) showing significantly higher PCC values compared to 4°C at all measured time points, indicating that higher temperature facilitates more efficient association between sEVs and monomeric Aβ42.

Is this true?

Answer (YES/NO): NO